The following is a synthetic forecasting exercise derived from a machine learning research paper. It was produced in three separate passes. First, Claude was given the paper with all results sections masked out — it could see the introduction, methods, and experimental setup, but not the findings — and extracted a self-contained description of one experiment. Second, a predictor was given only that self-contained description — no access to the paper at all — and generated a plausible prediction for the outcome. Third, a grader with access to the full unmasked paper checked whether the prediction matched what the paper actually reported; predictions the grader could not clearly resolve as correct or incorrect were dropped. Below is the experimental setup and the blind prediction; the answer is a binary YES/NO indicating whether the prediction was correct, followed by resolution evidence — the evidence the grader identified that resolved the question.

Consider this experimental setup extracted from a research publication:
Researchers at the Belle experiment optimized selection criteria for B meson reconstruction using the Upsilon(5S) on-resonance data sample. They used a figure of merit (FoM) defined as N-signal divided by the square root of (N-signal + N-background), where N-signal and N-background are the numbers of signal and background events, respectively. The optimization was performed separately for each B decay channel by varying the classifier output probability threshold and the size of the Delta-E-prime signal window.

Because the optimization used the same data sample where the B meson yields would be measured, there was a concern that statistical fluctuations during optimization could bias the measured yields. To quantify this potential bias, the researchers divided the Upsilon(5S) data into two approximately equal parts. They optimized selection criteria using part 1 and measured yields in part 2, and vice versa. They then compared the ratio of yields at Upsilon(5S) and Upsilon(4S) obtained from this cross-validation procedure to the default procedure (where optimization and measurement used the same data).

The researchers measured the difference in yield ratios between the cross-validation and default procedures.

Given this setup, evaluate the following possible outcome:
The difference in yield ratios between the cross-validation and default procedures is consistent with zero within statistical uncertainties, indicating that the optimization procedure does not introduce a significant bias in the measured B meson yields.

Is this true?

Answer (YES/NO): NO